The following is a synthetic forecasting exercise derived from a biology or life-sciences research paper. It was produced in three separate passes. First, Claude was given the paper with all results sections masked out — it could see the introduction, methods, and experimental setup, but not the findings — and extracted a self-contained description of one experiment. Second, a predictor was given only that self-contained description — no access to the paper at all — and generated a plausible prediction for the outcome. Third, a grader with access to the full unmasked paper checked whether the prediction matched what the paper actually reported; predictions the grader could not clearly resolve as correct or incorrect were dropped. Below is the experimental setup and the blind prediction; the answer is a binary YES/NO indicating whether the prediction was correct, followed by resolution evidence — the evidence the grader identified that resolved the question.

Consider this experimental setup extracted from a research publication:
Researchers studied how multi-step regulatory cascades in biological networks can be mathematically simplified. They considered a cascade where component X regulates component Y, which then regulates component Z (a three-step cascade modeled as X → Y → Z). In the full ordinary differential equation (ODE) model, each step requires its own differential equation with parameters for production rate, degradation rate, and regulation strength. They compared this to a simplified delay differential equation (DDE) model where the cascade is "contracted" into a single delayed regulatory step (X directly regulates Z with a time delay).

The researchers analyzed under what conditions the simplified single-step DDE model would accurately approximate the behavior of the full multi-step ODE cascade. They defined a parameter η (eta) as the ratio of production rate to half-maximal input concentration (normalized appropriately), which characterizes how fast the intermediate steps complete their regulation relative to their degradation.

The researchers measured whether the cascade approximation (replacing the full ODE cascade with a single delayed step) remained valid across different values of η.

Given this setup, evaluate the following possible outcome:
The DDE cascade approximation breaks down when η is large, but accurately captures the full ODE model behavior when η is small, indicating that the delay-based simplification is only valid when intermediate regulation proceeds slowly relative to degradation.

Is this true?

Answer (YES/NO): NO